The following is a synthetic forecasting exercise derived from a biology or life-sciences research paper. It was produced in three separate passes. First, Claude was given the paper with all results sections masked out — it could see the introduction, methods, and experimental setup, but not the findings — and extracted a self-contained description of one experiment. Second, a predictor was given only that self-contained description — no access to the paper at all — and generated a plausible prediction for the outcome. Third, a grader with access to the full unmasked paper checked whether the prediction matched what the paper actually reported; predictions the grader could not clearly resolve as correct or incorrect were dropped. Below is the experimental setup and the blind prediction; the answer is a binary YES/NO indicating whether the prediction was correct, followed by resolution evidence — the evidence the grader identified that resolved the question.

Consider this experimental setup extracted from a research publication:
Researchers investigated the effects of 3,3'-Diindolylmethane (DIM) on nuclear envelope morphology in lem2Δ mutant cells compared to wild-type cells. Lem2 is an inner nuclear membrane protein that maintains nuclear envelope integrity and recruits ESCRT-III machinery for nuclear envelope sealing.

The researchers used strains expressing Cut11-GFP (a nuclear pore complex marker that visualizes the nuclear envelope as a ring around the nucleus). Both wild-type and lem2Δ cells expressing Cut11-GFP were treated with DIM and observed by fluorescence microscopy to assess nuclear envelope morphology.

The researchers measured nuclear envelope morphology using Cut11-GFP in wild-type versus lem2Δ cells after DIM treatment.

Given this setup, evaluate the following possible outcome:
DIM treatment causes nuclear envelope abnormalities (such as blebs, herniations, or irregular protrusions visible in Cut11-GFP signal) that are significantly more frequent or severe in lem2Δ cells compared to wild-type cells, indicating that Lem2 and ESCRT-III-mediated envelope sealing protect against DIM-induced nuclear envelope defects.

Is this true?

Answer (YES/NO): YES